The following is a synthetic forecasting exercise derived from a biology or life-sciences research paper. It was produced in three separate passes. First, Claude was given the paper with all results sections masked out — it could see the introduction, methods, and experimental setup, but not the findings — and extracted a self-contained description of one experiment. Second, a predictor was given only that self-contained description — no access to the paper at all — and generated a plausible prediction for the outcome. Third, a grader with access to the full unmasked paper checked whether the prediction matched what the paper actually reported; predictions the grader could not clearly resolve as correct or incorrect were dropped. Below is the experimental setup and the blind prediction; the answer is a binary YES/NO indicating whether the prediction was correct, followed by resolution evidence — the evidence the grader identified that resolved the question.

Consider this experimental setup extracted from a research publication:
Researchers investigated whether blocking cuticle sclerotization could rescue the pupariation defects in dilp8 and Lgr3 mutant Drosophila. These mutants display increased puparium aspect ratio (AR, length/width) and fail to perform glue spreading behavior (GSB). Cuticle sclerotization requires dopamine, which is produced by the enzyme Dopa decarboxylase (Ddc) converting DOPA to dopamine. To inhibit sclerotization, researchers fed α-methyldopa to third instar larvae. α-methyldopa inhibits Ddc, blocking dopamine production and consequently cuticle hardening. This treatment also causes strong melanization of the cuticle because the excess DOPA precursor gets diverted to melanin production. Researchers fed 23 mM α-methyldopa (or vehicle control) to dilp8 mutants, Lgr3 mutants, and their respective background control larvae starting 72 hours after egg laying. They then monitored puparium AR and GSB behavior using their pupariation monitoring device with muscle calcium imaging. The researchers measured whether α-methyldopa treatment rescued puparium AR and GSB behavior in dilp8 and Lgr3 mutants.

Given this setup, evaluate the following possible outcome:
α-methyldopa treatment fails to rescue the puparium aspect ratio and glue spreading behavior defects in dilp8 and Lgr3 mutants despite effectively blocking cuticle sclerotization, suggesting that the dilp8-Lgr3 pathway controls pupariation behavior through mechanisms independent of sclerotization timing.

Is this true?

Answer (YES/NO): NO